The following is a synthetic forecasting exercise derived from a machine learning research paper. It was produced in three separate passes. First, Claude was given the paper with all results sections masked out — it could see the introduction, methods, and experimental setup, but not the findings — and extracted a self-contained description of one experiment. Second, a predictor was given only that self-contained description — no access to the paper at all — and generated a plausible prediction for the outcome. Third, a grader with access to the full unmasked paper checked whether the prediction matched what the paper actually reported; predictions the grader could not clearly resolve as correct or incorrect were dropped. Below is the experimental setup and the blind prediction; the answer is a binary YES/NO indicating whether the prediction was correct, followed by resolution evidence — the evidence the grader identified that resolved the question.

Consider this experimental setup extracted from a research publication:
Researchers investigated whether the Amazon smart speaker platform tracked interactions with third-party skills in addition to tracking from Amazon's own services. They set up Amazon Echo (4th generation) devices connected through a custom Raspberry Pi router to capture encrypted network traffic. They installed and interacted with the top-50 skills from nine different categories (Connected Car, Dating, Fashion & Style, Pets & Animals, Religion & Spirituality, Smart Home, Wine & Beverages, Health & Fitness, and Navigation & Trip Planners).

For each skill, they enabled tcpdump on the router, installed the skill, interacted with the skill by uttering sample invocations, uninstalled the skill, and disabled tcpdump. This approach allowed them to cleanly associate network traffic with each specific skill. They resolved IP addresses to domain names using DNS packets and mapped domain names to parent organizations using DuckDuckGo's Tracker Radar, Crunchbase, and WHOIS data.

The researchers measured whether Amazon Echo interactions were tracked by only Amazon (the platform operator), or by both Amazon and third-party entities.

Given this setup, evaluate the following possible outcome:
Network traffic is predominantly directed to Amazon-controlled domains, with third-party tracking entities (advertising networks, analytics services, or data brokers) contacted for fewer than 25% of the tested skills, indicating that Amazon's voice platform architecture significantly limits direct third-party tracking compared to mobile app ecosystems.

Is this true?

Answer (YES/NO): YES